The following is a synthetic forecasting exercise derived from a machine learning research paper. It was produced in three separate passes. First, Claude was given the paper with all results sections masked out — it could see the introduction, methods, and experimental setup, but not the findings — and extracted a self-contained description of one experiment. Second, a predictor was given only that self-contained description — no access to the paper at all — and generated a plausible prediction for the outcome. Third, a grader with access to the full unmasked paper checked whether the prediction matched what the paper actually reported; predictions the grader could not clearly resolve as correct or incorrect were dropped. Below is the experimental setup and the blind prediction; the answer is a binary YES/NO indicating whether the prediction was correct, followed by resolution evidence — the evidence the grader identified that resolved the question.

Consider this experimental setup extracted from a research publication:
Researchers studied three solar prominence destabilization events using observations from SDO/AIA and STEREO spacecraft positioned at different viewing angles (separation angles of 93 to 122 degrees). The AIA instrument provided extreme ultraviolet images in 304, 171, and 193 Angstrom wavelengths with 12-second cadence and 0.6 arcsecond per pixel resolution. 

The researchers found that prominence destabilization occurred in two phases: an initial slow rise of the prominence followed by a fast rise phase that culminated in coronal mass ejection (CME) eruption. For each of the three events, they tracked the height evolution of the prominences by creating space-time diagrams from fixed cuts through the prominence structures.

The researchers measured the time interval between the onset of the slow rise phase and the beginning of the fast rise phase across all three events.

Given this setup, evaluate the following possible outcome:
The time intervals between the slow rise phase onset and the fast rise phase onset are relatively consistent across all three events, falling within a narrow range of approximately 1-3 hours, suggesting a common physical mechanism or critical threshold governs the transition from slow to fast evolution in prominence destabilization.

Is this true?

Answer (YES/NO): NO